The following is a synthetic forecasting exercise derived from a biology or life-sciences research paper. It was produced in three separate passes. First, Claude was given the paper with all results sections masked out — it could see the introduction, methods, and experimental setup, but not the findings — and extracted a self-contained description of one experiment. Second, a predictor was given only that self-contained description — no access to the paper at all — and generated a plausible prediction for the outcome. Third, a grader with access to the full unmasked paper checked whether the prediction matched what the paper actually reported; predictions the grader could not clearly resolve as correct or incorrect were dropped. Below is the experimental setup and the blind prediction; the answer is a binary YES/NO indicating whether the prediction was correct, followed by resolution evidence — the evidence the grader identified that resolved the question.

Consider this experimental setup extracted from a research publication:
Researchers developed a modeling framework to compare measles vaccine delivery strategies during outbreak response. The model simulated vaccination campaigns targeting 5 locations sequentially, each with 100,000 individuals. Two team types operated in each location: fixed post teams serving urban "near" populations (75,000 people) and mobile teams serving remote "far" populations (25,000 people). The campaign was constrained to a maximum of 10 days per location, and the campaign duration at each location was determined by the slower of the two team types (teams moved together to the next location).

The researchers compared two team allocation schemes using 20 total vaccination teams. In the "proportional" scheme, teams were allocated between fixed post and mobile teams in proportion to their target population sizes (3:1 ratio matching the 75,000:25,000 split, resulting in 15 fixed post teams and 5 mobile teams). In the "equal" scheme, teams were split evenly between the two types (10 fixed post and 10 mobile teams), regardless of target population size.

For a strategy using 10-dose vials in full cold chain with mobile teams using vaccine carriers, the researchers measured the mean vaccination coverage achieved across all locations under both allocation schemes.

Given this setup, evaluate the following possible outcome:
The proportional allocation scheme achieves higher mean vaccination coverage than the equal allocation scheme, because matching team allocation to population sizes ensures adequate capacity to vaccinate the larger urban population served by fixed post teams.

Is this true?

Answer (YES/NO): YES